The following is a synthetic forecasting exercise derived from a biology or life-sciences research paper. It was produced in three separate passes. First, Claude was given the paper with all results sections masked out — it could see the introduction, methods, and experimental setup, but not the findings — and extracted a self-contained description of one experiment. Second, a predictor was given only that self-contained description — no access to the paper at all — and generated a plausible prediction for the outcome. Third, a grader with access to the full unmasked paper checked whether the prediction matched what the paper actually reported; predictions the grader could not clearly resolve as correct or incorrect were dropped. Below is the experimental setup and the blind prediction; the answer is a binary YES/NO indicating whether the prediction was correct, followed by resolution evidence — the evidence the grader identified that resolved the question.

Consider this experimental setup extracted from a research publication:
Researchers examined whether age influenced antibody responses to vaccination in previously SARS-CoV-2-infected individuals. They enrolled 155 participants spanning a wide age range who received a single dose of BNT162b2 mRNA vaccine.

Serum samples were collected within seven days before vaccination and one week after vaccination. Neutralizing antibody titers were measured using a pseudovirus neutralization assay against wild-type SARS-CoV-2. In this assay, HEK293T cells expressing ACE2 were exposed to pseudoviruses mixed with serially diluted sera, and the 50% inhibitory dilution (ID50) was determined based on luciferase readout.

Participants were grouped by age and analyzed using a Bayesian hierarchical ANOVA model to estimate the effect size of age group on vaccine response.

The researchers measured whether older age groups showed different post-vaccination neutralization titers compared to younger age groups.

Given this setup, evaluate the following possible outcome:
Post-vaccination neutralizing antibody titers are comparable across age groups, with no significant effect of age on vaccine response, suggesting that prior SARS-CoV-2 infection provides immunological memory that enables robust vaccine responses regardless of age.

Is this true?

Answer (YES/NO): NO